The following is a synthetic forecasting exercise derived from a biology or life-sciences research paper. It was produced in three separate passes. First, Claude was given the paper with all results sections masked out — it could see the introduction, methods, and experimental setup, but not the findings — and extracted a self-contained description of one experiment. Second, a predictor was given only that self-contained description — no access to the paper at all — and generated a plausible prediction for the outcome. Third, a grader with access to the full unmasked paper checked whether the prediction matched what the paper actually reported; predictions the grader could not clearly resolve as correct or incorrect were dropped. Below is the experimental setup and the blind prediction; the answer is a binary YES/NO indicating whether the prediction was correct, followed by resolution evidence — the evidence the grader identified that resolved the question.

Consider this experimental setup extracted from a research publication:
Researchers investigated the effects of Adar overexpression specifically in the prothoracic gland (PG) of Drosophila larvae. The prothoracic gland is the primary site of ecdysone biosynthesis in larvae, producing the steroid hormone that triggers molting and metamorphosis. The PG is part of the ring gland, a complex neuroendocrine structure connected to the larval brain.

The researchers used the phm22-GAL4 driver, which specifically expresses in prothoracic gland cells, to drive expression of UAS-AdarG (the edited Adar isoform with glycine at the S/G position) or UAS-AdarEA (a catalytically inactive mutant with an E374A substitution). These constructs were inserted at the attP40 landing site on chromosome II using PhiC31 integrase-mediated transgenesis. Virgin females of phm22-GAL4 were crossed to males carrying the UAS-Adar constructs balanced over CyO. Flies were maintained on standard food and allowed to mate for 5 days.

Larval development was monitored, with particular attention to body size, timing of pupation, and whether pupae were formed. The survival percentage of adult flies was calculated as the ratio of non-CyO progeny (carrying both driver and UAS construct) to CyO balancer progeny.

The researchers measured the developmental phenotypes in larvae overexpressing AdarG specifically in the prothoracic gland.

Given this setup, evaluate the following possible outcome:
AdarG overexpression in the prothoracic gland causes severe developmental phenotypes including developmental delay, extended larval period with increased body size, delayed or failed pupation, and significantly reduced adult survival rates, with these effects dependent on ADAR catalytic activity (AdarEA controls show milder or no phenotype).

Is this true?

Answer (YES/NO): NO